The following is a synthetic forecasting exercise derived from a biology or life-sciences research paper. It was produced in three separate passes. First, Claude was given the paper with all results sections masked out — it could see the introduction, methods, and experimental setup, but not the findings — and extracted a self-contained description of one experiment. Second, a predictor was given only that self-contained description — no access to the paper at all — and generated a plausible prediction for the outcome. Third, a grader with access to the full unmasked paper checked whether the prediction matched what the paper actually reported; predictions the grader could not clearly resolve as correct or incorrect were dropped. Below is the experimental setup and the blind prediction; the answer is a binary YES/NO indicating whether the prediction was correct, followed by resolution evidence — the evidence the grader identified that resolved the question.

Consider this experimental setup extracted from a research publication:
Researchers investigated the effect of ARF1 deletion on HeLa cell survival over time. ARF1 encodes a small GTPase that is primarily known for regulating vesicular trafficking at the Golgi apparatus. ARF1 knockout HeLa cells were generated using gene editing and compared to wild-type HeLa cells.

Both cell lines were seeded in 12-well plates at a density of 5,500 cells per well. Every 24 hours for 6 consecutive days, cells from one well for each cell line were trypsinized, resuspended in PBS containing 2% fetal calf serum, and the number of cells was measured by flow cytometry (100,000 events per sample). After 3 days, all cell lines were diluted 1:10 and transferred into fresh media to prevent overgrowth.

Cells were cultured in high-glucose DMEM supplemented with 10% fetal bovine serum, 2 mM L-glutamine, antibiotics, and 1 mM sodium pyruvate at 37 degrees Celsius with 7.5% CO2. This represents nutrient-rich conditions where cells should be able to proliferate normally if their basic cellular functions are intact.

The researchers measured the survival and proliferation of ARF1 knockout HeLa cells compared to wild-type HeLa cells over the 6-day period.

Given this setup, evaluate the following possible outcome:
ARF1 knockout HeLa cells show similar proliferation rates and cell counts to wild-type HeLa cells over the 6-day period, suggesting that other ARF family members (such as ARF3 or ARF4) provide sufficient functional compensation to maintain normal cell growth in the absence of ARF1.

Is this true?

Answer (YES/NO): YES